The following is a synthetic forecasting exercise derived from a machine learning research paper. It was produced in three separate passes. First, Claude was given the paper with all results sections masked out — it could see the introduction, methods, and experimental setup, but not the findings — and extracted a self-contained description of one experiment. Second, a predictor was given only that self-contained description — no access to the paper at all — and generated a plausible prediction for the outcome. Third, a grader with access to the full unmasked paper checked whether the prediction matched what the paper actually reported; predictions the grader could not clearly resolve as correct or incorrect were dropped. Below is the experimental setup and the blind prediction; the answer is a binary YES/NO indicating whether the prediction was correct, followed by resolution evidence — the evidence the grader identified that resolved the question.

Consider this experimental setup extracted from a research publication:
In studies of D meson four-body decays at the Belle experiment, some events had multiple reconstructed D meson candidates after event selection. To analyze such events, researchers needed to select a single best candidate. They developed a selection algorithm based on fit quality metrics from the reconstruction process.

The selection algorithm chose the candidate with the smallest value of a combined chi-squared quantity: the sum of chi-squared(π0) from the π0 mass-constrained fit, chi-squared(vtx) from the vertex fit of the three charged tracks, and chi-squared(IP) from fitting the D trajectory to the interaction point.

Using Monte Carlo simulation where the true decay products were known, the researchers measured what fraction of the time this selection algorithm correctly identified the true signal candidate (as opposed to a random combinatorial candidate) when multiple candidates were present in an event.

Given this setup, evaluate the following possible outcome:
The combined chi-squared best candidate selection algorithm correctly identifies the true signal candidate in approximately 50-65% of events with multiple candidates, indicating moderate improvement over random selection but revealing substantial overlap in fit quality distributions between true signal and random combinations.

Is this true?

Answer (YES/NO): NO